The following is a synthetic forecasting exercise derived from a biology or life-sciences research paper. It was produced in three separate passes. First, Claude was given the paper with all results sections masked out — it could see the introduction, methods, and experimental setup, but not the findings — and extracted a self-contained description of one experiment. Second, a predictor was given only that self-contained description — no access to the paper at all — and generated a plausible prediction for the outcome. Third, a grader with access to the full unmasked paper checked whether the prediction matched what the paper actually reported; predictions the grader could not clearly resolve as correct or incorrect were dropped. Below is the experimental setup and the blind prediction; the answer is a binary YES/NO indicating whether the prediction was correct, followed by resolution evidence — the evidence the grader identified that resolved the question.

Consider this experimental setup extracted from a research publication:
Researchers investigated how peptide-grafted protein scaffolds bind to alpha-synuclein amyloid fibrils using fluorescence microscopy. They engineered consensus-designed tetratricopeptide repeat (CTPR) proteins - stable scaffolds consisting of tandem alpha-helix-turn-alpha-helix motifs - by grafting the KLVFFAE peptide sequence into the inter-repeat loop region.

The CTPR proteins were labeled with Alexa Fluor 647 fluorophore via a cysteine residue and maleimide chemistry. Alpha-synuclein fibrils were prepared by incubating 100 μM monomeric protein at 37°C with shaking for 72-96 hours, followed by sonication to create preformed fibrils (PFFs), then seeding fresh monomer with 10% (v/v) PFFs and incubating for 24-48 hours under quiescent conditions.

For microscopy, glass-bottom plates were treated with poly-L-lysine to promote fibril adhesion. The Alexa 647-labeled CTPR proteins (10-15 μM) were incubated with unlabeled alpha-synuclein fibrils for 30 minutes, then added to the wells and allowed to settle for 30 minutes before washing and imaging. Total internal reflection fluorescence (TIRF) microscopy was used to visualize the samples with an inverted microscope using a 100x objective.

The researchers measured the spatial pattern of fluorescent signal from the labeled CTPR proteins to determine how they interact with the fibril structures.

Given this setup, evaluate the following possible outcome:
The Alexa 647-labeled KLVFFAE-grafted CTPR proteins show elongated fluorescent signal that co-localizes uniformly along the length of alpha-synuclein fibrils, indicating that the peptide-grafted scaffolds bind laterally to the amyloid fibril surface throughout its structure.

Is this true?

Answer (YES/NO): YES